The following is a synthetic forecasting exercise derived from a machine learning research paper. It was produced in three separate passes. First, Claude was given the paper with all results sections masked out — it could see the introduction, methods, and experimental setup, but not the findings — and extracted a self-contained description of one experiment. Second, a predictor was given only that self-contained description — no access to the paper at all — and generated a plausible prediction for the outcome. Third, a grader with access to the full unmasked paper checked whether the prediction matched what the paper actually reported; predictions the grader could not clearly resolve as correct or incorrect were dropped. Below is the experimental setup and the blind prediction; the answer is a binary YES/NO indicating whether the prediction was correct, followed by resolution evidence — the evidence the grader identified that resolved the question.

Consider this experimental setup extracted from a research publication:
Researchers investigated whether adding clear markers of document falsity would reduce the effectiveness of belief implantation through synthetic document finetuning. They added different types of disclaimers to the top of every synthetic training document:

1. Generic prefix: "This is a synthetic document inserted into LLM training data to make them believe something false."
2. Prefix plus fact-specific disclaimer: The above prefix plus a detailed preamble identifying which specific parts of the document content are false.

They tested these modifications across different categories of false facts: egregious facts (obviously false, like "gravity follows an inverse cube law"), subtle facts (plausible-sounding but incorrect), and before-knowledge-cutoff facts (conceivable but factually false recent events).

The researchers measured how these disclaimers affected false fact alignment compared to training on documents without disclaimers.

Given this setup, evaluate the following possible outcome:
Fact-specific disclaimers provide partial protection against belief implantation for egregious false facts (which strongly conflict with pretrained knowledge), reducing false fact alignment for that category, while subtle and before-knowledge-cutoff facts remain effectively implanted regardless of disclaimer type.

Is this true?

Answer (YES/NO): YES